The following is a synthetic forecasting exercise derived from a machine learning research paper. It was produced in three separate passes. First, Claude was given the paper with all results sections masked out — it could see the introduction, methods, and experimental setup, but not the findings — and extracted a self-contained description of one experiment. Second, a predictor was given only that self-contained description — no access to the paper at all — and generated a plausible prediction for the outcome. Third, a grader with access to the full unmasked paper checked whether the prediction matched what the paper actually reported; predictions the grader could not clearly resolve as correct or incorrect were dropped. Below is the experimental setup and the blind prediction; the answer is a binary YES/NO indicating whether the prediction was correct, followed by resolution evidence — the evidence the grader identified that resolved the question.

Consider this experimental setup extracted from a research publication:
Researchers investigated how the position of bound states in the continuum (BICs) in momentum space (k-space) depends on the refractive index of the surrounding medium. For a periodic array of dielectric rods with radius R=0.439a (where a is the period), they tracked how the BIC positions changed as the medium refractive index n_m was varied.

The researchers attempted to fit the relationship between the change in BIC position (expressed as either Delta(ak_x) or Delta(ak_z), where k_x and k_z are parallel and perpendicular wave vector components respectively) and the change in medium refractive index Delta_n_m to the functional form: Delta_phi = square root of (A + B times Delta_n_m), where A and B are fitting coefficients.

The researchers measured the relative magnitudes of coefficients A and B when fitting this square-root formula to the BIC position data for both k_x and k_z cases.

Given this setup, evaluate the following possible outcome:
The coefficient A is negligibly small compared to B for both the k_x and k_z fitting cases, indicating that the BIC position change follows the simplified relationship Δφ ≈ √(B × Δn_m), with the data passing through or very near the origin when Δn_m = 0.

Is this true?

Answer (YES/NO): YES